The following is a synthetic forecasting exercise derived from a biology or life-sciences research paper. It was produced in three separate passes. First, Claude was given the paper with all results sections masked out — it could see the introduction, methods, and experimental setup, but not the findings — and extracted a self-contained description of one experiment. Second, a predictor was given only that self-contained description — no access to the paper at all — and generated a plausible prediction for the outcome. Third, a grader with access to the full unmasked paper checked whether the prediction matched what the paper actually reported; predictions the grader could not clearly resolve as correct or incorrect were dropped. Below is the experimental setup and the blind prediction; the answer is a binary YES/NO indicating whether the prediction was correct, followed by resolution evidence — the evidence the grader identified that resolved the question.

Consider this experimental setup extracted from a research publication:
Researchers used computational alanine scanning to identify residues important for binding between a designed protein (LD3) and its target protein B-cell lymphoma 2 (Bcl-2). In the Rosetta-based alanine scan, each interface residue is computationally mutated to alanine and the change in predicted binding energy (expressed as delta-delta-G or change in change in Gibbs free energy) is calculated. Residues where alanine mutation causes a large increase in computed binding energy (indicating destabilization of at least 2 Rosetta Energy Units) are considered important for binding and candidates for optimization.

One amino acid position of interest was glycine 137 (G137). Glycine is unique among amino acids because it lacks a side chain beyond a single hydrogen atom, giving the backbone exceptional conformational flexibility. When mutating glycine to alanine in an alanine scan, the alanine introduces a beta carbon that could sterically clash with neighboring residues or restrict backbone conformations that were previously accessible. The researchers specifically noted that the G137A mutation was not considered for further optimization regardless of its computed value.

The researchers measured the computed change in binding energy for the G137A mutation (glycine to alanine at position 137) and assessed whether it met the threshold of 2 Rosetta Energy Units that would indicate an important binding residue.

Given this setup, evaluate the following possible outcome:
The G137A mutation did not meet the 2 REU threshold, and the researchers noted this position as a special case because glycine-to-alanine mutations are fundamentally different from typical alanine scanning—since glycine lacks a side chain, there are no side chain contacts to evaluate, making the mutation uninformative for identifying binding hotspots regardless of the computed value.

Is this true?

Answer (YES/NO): NO